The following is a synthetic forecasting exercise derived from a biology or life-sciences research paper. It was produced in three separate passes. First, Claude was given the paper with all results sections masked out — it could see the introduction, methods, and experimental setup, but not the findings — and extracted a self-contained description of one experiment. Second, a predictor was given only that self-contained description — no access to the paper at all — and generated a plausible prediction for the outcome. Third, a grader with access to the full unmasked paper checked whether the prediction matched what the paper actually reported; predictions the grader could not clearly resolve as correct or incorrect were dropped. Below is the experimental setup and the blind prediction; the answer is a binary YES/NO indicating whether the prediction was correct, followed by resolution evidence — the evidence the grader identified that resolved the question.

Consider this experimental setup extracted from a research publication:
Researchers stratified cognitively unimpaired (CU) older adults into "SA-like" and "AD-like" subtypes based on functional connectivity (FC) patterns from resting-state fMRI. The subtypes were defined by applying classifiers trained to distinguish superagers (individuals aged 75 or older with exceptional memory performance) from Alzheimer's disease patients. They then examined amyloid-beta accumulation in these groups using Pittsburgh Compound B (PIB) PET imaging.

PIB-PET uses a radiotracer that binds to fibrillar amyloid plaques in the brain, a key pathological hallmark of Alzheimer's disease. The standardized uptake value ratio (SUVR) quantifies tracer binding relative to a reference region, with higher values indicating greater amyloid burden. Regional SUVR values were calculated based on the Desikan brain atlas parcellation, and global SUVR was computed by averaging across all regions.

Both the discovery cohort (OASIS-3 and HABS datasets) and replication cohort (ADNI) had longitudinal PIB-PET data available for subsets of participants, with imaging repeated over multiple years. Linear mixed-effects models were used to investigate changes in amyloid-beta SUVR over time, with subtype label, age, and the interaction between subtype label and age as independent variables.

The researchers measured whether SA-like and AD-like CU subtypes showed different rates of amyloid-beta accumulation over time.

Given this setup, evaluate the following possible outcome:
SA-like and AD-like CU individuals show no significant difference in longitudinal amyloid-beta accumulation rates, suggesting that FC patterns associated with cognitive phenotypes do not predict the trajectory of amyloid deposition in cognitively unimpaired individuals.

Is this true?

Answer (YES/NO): NO